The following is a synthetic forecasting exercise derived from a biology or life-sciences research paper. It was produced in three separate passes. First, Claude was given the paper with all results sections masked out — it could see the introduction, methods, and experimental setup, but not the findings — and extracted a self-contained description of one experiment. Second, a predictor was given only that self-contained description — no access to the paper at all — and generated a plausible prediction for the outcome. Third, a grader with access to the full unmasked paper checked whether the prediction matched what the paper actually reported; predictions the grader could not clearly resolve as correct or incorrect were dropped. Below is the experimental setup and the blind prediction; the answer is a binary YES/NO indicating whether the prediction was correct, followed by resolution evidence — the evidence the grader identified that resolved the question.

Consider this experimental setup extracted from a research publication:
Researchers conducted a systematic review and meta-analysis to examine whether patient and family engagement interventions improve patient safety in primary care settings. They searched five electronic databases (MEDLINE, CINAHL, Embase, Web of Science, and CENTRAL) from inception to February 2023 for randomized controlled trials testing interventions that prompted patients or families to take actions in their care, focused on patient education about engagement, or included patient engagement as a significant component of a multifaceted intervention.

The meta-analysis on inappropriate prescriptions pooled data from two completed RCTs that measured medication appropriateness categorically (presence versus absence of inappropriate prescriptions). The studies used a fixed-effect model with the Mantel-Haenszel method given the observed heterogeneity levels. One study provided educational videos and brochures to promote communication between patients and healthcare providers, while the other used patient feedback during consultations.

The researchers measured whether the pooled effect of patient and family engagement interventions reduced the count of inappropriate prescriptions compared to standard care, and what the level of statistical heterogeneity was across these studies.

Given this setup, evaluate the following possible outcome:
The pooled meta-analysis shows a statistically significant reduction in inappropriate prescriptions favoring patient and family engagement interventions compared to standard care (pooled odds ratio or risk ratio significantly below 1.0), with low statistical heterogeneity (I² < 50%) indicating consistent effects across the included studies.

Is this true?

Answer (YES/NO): NO